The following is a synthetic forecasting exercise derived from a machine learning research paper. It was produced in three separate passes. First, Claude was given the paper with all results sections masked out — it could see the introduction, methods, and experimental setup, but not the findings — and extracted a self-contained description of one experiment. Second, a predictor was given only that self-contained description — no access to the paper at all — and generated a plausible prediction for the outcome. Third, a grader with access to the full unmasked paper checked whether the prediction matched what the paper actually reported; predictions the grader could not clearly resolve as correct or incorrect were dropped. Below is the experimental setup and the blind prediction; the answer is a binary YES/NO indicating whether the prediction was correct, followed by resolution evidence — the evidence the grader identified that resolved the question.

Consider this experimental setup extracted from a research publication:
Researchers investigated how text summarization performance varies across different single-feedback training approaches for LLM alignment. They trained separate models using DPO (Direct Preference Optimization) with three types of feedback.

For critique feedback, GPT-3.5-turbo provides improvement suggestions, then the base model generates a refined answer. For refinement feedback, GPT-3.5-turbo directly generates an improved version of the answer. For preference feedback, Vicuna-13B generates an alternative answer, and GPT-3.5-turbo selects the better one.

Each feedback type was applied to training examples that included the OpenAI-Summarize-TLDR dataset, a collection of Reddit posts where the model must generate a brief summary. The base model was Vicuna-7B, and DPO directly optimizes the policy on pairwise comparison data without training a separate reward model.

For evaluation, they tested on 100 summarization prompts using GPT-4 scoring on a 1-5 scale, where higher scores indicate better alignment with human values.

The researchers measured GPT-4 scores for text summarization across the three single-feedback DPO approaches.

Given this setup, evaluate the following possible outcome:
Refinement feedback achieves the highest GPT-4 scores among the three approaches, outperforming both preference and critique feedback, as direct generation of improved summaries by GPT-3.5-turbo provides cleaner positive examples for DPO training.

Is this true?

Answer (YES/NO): YES